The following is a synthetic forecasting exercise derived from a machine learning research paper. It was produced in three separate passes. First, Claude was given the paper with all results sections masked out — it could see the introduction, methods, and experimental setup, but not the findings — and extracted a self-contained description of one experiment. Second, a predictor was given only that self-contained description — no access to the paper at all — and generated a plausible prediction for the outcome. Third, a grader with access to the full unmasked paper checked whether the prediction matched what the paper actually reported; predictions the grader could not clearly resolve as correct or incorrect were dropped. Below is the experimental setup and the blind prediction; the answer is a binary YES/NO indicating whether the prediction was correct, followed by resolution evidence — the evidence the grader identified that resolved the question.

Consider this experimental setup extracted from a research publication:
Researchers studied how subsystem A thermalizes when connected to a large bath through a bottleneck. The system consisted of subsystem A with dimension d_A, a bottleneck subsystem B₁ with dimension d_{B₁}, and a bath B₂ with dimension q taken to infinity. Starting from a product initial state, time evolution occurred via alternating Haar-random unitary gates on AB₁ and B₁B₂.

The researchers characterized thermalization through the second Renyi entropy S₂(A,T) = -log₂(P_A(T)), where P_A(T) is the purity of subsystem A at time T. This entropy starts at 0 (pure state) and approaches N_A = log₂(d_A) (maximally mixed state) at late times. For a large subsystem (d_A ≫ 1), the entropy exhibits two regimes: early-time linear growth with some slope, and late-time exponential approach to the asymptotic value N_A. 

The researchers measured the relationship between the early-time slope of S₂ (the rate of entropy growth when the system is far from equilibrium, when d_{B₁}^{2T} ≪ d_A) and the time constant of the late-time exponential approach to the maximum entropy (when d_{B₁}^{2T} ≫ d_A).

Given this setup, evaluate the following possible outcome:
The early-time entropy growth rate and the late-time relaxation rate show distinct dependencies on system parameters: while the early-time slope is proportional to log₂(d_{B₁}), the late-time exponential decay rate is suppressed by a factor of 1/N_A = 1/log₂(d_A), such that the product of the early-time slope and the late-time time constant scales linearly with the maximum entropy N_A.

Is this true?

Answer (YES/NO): NO